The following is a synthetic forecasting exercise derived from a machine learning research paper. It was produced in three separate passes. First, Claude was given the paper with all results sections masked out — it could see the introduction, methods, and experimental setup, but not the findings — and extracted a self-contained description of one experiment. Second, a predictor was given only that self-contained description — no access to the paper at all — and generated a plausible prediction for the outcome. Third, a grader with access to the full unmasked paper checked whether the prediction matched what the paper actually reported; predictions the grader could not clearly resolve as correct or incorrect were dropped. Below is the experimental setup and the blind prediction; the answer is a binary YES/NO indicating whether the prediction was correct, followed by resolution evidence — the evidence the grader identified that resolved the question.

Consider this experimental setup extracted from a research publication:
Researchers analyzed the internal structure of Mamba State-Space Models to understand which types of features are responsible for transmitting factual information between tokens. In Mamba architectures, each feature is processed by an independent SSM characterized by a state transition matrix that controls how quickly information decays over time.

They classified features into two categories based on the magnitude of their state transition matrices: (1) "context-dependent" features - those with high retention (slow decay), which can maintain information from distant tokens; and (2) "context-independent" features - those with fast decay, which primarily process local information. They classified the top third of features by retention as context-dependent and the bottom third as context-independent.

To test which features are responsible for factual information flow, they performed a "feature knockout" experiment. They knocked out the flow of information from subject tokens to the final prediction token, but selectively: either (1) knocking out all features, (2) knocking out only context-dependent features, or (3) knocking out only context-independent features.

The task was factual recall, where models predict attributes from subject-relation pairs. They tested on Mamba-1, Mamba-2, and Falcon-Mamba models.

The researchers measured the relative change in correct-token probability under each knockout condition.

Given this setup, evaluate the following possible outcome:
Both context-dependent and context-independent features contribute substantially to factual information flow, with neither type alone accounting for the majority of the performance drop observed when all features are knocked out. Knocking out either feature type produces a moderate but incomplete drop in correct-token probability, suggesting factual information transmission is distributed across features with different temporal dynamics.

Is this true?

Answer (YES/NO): NO